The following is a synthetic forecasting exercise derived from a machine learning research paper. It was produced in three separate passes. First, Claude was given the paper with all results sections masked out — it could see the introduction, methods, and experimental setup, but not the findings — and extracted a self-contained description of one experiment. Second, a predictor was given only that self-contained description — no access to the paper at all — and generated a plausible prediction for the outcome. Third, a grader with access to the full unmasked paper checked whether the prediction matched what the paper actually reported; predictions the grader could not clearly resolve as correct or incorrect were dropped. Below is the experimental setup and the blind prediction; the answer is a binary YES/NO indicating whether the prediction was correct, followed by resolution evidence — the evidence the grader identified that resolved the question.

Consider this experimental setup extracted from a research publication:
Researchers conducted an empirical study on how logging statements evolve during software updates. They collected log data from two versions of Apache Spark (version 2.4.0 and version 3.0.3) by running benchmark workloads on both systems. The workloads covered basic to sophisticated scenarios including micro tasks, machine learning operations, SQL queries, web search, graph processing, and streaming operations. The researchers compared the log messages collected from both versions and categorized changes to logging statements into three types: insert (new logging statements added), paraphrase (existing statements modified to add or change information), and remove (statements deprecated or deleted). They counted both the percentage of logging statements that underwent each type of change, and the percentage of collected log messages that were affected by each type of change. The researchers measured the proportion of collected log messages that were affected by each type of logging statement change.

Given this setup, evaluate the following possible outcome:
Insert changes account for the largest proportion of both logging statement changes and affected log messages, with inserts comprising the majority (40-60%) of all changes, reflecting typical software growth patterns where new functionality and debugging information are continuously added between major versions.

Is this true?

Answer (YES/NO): NO